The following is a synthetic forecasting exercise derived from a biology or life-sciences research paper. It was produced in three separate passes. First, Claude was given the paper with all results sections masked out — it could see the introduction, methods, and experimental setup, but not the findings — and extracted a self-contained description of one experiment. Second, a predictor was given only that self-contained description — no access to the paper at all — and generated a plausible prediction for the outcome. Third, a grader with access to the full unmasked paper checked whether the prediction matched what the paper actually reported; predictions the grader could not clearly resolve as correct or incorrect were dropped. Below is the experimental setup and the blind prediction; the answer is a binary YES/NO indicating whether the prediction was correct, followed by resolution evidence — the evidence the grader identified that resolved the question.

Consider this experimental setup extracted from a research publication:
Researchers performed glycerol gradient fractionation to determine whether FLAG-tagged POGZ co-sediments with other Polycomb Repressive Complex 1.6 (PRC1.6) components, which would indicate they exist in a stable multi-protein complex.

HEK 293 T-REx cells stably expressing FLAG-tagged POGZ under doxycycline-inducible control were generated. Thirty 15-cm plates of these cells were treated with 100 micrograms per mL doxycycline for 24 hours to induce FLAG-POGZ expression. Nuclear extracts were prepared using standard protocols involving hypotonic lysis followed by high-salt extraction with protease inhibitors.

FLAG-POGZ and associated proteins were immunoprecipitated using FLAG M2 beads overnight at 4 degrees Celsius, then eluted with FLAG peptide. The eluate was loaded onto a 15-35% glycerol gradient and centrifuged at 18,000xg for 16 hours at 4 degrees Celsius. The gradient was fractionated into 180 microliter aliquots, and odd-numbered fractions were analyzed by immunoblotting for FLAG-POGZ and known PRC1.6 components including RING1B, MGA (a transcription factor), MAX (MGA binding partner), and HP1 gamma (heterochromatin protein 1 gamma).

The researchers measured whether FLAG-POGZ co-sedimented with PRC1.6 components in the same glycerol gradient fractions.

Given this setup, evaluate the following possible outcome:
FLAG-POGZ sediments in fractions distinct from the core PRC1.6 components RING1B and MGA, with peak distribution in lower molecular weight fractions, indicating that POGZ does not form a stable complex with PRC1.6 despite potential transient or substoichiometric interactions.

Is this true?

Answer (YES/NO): NO